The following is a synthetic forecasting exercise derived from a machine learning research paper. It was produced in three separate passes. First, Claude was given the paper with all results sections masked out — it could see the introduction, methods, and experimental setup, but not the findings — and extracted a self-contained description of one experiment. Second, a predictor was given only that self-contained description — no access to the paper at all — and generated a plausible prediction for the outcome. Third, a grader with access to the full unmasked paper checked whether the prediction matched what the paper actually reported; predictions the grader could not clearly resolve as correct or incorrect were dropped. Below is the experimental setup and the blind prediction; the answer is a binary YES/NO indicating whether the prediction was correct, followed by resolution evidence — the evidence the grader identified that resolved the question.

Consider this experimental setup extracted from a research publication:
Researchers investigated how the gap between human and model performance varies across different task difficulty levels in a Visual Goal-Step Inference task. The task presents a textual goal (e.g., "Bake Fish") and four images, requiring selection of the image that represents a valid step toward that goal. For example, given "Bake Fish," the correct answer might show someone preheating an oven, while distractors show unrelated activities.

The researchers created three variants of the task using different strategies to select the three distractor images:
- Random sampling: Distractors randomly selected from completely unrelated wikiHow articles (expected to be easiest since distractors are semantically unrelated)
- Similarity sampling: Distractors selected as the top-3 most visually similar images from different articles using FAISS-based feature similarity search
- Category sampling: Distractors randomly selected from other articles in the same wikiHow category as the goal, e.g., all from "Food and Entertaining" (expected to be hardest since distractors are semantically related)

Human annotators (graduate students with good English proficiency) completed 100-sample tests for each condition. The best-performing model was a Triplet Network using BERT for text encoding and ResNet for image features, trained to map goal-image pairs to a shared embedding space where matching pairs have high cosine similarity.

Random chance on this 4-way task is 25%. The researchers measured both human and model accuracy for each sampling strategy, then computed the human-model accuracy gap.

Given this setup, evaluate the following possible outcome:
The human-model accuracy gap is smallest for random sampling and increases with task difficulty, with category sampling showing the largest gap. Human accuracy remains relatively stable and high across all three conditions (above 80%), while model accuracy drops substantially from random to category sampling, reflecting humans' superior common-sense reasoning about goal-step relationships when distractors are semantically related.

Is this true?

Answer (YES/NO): NO